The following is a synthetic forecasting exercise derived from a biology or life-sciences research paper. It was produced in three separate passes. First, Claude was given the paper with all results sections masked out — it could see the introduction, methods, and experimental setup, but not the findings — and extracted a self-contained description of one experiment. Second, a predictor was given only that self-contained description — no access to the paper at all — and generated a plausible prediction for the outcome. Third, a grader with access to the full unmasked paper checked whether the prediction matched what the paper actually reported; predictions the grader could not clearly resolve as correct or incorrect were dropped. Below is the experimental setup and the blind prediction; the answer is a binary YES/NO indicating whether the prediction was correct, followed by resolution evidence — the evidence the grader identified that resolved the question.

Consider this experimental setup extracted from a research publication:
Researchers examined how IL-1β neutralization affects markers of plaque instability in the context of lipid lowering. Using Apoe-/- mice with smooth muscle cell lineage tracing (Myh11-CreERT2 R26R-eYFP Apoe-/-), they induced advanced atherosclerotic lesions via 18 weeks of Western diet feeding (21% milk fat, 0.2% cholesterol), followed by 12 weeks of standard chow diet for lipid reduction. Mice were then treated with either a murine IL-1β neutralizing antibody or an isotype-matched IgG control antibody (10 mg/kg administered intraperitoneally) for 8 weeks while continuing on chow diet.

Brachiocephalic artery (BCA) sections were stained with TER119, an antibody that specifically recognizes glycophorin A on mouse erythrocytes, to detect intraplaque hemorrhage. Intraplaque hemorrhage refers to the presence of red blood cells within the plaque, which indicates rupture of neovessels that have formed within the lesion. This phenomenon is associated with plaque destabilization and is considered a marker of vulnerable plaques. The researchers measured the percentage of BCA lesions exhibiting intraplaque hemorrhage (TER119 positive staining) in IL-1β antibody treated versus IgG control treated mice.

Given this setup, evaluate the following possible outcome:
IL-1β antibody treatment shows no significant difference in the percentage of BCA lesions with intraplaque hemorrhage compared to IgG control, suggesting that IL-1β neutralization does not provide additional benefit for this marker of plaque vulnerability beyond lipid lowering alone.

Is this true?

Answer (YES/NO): NO